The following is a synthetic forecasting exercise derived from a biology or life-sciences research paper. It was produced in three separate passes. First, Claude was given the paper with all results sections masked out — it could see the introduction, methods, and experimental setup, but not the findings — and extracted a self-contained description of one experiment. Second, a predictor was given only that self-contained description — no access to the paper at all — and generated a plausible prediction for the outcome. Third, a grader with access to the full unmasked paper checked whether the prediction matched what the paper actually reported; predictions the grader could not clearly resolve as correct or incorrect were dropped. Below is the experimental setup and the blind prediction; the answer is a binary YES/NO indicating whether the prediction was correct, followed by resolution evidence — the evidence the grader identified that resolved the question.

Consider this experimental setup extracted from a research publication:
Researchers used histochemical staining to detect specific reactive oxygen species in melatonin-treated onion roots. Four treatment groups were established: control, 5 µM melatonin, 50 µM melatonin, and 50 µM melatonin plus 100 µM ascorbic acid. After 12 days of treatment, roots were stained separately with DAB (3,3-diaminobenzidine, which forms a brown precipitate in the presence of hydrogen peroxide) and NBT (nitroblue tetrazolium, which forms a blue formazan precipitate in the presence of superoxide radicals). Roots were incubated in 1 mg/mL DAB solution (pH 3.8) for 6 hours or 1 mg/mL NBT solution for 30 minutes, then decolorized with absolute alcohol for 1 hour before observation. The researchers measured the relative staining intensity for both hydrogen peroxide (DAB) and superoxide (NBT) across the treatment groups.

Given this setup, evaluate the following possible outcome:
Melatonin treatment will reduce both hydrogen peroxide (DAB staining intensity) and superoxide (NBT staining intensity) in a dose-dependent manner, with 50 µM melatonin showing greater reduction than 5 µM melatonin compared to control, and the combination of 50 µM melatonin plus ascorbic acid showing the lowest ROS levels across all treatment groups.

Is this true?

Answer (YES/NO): NO